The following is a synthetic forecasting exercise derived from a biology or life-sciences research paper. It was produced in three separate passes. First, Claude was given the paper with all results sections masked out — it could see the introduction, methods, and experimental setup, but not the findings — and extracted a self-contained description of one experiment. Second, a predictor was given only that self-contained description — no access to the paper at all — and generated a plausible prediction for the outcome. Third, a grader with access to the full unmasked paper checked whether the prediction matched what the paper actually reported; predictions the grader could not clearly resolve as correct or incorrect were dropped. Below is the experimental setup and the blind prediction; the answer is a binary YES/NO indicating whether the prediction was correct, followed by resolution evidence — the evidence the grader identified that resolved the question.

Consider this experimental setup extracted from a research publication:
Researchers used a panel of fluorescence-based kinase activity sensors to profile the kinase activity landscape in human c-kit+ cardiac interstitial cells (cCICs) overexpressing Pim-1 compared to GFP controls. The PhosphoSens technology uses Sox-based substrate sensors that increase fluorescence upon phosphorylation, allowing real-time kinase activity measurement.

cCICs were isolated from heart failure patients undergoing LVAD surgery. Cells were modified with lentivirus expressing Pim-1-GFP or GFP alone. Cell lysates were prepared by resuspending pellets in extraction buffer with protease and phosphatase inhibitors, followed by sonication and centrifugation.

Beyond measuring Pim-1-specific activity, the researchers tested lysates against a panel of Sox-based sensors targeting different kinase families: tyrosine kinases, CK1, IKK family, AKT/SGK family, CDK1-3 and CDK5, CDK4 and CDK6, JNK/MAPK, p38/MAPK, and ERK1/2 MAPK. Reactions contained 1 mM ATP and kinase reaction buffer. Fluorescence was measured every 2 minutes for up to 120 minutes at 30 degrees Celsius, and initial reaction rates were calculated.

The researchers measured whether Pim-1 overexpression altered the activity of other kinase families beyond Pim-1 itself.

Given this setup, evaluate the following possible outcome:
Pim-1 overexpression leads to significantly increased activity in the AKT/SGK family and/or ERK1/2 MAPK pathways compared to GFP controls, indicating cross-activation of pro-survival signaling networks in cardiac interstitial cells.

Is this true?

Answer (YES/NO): YES